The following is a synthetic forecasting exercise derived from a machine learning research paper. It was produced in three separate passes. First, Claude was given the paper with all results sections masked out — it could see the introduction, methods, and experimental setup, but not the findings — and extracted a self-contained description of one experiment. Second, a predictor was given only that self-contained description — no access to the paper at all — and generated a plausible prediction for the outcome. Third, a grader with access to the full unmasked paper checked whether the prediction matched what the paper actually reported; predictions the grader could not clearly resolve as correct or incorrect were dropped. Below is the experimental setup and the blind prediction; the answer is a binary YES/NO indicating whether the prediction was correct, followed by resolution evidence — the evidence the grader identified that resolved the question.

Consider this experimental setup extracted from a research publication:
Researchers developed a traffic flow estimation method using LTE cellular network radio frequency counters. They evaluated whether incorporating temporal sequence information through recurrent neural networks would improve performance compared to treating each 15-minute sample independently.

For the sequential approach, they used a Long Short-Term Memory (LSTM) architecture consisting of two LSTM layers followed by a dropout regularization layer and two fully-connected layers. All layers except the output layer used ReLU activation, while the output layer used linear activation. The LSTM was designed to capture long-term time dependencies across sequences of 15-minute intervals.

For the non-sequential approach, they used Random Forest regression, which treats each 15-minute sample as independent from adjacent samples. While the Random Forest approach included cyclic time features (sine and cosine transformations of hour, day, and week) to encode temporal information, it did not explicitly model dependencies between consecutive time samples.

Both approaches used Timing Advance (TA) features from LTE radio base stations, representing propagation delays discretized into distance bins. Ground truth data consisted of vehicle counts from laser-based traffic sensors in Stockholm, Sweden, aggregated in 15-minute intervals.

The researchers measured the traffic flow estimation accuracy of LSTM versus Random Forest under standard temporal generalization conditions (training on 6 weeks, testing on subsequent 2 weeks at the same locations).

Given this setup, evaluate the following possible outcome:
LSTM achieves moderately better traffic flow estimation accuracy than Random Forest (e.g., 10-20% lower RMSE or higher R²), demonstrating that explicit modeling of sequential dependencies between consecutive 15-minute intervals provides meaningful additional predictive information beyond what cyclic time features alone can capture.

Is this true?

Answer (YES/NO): NO